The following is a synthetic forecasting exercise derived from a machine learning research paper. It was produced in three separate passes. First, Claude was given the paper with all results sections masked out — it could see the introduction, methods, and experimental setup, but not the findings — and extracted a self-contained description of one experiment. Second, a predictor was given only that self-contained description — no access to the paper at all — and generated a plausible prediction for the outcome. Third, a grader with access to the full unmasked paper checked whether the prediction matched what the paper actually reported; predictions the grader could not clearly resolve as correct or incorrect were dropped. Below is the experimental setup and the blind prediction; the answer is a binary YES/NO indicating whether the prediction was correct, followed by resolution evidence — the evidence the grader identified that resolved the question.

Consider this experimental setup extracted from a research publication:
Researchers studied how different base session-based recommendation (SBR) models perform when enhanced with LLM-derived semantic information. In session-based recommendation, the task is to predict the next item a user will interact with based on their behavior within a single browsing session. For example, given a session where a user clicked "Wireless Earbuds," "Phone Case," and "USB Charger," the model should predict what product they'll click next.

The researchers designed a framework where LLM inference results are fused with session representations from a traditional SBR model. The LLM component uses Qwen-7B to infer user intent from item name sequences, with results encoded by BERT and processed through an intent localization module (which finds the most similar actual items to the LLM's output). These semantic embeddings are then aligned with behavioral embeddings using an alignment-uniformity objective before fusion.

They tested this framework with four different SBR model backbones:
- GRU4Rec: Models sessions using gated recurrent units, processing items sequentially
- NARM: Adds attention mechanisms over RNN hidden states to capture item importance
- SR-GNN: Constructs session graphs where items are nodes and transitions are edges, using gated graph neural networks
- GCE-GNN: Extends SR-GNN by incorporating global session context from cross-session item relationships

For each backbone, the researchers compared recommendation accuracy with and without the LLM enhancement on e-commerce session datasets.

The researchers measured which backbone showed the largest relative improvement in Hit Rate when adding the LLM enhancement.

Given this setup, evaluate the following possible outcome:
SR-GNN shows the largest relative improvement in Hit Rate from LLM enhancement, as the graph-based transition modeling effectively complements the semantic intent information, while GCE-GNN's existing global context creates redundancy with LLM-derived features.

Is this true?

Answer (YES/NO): NO